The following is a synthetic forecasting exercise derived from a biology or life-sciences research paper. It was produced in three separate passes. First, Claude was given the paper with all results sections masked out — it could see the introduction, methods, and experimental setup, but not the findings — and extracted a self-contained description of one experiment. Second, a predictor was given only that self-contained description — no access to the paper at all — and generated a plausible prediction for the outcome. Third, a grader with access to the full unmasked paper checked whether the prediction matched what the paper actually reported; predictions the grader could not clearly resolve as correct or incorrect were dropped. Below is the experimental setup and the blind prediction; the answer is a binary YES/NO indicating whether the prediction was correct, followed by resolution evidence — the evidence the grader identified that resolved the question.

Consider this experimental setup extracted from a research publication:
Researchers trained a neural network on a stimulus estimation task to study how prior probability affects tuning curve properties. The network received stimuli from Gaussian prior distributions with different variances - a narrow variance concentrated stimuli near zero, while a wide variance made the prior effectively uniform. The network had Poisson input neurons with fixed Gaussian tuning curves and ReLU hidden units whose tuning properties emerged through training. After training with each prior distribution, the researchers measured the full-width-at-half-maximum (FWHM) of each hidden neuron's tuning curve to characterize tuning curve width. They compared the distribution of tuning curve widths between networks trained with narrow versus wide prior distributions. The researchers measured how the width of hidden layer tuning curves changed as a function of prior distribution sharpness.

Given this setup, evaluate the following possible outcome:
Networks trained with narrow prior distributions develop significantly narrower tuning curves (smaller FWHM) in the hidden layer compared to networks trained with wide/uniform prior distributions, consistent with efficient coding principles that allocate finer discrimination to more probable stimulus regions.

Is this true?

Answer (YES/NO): YES